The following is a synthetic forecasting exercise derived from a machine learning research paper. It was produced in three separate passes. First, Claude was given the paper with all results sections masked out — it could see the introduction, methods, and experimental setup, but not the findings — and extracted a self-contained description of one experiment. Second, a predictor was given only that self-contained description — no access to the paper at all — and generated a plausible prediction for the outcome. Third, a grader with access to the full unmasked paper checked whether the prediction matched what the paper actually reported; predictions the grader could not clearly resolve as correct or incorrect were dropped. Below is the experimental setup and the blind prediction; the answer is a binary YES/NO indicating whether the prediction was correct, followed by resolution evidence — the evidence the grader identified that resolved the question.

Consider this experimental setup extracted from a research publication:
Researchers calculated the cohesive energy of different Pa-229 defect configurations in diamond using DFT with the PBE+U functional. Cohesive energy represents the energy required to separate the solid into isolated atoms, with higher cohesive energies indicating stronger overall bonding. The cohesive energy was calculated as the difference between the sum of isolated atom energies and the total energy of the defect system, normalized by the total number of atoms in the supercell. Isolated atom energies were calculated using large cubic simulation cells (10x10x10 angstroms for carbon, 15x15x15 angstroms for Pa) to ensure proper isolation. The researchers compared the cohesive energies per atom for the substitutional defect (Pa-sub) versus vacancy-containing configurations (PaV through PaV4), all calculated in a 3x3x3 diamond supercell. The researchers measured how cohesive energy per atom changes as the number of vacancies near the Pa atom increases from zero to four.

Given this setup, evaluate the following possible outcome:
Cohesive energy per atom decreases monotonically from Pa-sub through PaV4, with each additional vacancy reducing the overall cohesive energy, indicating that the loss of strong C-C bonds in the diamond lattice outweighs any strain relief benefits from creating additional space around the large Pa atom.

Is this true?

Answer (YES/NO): NO